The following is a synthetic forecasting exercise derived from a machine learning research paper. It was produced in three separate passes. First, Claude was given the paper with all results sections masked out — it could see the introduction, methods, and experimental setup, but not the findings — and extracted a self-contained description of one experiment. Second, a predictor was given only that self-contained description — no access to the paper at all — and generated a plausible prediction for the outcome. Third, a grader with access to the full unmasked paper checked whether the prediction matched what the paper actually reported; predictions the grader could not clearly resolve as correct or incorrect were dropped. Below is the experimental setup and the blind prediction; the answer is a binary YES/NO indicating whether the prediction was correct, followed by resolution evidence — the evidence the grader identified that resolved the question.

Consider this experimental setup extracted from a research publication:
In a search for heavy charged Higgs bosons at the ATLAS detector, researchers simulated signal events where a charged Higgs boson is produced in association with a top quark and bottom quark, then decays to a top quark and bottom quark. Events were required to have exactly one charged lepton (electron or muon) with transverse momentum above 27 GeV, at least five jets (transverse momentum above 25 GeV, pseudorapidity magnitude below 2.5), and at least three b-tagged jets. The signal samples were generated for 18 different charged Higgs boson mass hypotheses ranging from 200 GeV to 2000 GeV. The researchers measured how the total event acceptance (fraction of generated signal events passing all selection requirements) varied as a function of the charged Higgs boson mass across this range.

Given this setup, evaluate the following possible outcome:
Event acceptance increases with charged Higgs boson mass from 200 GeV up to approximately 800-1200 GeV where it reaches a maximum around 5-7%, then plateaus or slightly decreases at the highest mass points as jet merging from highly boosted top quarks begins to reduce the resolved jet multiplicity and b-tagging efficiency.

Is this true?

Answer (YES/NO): NO